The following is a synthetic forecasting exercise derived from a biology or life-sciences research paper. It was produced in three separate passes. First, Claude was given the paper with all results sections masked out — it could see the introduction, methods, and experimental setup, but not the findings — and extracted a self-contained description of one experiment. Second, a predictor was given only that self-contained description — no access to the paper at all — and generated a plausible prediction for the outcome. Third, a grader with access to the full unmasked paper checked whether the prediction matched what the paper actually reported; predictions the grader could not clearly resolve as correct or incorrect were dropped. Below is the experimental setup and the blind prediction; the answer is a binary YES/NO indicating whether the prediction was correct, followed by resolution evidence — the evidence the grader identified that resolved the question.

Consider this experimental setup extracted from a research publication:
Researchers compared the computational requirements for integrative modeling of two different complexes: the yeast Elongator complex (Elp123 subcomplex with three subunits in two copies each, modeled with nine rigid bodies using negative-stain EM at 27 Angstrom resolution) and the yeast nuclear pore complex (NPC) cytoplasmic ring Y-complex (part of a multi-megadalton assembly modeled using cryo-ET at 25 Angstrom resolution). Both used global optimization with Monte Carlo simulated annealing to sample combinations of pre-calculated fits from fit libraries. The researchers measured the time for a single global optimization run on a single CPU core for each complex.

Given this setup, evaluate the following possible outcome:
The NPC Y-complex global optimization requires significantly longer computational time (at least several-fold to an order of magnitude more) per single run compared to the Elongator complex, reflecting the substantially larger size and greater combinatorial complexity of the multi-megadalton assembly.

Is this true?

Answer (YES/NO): YES